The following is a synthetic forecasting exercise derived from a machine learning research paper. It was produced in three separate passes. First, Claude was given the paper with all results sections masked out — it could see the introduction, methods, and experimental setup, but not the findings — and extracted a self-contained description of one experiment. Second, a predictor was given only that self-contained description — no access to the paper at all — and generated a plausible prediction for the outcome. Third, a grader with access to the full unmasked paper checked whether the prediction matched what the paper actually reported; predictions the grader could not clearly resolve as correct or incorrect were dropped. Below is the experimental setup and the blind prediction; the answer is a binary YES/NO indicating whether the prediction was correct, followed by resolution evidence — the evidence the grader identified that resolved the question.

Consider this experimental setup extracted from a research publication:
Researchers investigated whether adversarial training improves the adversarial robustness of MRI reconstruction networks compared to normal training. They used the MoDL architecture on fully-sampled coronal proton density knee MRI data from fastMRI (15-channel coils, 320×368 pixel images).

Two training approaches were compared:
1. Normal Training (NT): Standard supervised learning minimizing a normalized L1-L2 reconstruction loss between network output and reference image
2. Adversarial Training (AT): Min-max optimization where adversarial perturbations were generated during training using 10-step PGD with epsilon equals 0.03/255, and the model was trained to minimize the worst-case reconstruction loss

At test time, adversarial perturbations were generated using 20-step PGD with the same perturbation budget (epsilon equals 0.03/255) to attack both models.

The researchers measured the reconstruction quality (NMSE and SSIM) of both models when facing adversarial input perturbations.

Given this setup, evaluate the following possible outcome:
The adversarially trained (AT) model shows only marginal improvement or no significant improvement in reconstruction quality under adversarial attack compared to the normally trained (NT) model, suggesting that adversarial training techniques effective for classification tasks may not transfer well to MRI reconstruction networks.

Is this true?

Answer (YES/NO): NO